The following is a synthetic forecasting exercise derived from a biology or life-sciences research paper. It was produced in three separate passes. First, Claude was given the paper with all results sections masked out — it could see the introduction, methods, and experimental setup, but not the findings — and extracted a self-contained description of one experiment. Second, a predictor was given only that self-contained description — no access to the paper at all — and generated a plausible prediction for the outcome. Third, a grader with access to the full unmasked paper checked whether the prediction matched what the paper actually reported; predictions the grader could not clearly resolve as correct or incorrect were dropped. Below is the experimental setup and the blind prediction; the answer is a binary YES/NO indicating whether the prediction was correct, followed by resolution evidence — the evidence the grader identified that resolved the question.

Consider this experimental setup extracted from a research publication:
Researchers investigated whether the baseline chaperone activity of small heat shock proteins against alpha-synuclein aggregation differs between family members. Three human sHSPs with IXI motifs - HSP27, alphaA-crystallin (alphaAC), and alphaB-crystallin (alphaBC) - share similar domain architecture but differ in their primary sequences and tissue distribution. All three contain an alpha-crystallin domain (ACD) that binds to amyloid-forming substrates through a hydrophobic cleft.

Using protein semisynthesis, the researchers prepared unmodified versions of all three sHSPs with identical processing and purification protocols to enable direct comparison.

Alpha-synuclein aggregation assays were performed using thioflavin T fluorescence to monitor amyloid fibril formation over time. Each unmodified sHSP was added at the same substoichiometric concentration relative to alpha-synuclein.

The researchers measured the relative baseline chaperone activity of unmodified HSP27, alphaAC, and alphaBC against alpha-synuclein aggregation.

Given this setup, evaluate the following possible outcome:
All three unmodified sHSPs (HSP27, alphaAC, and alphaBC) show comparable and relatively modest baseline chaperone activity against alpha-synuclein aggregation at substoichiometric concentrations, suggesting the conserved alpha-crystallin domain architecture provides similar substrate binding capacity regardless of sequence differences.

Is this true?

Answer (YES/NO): NO